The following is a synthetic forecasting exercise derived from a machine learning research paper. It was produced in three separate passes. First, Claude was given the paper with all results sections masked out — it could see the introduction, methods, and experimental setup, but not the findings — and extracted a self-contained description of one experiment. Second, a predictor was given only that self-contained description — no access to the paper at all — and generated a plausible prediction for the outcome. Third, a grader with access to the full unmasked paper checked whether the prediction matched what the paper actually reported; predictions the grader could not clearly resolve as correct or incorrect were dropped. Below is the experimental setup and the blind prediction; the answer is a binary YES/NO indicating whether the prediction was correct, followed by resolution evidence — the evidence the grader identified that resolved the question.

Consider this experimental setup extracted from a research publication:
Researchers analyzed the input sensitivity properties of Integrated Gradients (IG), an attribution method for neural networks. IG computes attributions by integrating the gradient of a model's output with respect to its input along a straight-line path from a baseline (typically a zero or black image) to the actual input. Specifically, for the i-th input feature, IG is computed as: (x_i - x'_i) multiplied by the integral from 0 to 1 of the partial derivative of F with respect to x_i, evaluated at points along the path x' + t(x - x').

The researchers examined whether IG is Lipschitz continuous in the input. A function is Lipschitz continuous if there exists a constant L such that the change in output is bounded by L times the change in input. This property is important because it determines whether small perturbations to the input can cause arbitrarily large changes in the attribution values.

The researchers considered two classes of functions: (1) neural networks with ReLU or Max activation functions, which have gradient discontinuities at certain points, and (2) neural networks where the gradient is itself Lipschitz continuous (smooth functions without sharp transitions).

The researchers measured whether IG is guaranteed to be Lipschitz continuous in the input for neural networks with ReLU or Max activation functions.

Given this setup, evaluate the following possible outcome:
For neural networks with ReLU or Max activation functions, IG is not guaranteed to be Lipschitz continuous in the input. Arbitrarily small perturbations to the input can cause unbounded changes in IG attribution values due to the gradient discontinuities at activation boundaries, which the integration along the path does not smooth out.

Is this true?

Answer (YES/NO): YES